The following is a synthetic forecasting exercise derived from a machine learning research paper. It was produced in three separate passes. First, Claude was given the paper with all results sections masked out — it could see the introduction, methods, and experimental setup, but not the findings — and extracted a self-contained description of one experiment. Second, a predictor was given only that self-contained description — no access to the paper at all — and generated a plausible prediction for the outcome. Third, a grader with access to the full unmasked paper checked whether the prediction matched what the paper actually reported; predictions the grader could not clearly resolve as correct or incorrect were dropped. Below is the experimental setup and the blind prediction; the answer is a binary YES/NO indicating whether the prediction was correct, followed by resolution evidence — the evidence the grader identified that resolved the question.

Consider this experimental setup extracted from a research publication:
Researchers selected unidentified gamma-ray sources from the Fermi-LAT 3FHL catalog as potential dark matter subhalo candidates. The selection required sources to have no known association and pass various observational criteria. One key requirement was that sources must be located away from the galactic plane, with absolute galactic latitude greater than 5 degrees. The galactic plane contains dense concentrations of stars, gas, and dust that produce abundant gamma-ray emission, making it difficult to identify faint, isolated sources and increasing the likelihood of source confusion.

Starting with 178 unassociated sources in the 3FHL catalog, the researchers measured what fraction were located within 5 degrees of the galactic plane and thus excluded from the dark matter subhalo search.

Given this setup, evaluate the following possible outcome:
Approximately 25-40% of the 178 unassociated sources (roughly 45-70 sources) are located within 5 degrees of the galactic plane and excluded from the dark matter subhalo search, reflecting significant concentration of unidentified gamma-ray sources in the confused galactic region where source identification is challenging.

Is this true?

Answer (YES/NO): YES